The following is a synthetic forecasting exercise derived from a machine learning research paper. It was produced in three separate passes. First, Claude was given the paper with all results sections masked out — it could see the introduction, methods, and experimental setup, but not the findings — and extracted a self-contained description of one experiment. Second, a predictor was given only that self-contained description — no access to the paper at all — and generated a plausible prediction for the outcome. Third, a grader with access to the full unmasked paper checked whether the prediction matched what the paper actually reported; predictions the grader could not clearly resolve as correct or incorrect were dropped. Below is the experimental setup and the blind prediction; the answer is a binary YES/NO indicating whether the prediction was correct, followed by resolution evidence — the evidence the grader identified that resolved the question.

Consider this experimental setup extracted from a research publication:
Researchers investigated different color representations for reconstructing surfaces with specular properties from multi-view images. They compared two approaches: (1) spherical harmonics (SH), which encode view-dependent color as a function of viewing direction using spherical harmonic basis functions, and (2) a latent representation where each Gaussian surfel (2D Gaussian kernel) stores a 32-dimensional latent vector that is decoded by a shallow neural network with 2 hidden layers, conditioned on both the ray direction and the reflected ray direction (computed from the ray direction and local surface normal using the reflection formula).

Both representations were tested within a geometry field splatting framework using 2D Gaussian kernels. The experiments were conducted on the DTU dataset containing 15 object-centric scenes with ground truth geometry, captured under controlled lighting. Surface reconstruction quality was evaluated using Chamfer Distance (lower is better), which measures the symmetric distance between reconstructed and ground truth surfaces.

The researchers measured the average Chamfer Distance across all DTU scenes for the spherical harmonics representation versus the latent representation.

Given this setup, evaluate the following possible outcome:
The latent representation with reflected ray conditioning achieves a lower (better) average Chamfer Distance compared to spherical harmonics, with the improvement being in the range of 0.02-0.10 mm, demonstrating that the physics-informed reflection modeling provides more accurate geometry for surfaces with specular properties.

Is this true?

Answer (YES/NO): YES